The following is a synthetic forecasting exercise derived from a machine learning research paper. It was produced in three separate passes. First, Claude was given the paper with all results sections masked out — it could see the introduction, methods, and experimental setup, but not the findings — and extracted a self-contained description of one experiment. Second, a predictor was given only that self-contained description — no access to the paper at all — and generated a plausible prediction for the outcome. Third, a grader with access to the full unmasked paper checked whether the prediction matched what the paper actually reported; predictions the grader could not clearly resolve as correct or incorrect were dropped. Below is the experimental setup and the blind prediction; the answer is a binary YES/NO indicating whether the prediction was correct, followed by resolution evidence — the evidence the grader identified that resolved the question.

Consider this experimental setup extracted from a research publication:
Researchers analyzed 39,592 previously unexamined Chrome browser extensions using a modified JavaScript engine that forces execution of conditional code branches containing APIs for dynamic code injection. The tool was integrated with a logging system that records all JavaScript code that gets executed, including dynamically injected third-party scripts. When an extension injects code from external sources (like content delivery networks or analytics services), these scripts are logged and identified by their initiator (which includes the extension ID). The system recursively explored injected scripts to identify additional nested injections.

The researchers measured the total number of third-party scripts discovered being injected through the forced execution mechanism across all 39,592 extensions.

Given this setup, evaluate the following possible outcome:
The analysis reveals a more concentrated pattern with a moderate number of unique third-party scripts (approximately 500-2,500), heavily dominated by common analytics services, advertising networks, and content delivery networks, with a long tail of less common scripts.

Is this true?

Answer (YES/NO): NO